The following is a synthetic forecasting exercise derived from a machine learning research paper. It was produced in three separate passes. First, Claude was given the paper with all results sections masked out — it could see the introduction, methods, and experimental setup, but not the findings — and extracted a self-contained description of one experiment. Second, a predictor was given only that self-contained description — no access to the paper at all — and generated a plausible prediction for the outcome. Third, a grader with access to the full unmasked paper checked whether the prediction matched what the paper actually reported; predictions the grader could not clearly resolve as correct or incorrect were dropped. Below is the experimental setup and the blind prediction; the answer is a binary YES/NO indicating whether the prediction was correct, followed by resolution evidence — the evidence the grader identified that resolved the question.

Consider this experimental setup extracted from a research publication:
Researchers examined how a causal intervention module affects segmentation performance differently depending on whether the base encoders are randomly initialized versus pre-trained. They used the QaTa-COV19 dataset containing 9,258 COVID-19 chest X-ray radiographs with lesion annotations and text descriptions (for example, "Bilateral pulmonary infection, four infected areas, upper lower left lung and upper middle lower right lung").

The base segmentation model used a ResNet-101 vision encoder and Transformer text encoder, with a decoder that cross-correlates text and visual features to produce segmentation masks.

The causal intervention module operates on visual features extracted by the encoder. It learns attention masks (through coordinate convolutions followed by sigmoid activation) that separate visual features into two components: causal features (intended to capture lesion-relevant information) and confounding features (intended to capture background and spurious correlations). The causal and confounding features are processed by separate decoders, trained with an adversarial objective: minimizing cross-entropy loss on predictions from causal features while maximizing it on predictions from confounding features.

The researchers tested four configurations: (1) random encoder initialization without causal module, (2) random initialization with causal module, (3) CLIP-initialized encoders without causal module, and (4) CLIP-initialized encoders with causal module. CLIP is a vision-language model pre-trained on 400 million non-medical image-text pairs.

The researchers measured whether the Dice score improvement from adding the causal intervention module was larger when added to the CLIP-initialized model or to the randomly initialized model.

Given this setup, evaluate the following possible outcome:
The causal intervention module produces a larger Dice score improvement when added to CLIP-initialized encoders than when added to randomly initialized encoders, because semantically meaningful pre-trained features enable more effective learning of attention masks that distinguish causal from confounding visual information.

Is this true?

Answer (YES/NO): YES